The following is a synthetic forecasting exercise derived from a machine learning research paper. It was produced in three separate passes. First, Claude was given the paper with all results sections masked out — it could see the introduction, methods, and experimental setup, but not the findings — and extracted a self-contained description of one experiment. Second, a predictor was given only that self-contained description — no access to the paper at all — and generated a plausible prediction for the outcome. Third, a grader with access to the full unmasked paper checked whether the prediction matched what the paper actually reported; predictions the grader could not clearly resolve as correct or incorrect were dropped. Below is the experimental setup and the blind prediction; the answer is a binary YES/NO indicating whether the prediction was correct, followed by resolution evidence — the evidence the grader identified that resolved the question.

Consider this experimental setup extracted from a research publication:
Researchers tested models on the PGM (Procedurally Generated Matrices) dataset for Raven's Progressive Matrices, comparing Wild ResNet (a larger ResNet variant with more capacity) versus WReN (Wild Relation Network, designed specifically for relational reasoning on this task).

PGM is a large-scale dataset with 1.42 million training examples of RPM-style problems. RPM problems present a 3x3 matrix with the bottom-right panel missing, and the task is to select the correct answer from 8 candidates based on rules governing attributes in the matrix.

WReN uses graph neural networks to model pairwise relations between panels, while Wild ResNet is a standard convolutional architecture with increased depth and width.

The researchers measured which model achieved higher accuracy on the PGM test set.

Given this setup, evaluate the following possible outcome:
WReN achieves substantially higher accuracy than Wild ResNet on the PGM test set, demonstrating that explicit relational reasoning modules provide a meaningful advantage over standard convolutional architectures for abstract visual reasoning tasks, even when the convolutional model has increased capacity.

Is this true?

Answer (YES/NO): YES